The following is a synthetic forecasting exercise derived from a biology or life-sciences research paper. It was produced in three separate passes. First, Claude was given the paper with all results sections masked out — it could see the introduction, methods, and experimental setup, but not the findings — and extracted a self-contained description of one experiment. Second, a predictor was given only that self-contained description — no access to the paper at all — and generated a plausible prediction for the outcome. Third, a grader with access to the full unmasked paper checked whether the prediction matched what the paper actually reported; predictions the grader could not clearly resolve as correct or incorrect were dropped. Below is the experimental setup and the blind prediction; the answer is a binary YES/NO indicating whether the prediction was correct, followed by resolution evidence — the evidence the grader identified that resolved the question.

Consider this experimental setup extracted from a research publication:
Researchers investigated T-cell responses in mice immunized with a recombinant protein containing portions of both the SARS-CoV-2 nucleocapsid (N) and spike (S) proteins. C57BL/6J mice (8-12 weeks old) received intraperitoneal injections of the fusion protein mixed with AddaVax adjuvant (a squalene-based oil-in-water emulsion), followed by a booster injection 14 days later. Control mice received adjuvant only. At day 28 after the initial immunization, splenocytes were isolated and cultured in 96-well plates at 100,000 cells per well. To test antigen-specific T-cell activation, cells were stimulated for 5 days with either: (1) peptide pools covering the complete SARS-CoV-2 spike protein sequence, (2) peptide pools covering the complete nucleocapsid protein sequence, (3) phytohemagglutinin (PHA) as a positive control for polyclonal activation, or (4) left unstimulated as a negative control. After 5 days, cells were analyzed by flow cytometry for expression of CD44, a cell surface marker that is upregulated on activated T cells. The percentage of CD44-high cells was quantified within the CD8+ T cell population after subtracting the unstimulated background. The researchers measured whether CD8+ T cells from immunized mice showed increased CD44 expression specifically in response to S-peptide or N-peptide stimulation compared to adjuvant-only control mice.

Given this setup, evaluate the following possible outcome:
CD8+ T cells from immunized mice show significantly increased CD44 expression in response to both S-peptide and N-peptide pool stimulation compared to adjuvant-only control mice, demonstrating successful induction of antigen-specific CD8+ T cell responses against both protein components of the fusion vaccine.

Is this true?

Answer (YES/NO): YES